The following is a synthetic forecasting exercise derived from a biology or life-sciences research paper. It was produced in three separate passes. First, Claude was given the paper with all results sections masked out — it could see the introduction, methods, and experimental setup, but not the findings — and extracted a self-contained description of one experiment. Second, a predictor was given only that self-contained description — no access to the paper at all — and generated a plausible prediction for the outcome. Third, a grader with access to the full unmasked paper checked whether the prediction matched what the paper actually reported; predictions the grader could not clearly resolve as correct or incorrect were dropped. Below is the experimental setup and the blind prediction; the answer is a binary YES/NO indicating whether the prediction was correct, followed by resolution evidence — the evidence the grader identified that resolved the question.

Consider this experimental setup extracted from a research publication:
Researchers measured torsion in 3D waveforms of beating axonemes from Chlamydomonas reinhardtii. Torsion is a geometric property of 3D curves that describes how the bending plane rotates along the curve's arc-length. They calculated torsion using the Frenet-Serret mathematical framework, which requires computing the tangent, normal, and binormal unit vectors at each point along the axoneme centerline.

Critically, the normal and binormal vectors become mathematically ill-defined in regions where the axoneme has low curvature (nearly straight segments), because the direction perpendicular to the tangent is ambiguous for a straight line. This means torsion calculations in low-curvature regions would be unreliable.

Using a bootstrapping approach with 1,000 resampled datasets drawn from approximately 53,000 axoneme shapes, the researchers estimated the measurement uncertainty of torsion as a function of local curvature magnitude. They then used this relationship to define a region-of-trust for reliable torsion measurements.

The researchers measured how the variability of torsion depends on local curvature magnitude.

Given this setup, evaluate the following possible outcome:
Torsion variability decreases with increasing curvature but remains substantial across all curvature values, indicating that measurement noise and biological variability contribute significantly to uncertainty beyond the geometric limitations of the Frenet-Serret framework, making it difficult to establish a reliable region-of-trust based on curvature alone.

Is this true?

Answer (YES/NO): NO